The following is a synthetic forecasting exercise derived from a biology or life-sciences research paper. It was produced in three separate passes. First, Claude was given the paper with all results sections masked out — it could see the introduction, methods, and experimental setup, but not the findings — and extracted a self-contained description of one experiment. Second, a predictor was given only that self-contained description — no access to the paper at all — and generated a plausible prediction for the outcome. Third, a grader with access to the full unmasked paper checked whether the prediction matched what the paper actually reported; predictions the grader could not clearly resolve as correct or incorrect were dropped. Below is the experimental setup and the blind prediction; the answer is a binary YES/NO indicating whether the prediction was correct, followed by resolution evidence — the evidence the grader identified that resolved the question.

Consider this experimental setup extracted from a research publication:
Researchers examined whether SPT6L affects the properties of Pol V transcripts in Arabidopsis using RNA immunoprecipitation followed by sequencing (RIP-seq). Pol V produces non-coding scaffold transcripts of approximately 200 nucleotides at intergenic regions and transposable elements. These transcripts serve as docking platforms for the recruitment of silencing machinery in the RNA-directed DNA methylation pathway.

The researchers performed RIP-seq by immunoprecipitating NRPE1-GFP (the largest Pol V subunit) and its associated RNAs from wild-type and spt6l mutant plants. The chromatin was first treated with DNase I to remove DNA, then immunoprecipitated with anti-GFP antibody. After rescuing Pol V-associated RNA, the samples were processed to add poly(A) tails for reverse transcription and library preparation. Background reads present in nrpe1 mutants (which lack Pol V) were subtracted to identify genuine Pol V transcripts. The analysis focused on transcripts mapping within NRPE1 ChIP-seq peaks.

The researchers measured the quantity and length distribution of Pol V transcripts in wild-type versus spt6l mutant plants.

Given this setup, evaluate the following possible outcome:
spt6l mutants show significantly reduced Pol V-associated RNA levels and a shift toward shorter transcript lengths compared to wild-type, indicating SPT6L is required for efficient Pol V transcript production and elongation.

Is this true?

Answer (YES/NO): YES